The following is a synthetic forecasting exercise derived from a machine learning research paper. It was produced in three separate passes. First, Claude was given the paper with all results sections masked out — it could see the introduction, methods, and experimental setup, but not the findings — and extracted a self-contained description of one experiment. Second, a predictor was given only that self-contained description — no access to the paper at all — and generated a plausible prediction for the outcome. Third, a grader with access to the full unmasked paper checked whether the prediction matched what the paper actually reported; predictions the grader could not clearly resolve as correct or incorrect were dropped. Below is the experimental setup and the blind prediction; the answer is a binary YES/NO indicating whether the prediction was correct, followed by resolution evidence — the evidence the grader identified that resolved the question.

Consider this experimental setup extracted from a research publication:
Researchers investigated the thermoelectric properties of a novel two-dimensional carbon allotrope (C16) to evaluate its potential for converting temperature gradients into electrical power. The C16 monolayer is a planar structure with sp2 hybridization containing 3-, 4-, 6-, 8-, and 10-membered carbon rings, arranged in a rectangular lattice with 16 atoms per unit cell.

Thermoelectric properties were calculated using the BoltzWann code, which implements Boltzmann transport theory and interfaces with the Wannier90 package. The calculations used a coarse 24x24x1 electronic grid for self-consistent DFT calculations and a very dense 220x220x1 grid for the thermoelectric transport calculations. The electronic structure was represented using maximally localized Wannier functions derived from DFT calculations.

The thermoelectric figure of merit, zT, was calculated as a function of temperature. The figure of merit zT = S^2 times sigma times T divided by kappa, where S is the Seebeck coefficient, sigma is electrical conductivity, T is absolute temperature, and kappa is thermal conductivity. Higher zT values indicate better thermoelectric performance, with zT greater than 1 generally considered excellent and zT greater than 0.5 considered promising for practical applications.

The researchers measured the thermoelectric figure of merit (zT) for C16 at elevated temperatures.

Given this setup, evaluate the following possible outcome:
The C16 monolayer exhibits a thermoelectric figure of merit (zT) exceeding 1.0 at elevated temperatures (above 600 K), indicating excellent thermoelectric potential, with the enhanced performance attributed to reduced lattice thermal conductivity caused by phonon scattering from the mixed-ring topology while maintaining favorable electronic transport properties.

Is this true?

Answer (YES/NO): NO